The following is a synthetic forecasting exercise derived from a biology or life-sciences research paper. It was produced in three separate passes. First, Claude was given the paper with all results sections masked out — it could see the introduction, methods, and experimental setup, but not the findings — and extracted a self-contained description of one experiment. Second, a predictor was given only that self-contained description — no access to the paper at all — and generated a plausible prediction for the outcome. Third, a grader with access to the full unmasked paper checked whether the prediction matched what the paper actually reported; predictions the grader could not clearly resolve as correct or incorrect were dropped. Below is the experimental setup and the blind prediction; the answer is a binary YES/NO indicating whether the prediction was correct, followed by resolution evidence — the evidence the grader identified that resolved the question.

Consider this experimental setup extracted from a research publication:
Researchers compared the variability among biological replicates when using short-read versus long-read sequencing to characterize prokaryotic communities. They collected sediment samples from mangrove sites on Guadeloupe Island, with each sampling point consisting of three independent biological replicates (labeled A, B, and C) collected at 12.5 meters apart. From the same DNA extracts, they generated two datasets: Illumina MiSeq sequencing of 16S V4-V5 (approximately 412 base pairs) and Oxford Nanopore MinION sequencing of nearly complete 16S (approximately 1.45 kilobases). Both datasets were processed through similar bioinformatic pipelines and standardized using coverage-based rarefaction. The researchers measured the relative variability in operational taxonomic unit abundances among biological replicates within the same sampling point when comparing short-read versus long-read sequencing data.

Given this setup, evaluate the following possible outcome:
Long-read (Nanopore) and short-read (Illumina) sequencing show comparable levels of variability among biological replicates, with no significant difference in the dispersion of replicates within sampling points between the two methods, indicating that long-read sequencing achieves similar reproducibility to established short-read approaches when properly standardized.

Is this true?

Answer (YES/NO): NO